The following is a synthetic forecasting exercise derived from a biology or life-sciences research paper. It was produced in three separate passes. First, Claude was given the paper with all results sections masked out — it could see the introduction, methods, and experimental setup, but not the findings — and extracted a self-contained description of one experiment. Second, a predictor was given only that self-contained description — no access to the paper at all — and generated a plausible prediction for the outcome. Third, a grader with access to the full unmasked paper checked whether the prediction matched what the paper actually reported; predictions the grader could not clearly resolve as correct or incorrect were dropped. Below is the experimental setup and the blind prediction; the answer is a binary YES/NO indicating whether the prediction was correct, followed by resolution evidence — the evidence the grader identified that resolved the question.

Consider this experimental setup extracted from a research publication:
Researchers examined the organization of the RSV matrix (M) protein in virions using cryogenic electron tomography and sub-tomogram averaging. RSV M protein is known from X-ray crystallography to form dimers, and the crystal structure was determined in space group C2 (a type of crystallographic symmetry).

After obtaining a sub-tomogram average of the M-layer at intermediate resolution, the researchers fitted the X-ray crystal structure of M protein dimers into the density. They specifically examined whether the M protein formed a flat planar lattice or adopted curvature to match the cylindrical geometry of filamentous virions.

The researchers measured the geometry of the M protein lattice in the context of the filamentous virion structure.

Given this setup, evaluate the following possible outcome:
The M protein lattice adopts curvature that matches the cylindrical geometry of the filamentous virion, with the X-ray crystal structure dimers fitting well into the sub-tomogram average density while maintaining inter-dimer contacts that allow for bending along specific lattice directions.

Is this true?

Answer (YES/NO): YES